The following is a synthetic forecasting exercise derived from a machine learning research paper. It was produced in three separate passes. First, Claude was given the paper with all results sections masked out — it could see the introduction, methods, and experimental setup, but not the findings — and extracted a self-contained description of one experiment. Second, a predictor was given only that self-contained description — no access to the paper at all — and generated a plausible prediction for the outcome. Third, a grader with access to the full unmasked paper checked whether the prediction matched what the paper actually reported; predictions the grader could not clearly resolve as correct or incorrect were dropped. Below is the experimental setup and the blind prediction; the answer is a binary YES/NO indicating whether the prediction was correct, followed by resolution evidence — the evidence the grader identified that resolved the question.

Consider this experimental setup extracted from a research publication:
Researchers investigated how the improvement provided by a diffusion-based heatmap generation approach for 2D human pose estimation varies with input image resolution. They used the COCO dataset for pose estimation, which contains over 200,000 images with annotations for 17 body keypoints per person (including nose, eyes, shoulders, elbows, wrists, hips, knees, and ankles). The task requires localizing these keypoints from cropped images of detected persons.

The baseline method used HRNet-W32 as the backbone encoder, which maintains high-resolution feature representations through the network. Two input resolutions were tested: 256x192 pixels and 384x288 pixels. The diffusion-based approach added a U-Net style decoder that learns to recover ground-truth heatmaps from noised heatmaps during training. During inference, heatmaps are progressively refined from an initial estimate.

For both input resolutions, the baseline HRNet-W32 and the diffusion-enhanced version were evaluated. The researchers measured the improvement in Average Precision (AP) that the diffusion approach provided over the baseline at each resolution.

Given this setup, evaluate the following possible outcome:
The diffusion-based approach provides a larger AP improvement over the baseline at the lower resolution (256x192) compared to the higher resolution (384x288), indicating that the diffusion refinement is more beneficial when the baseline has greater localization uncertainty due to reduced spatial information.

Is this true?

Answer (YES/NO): YES